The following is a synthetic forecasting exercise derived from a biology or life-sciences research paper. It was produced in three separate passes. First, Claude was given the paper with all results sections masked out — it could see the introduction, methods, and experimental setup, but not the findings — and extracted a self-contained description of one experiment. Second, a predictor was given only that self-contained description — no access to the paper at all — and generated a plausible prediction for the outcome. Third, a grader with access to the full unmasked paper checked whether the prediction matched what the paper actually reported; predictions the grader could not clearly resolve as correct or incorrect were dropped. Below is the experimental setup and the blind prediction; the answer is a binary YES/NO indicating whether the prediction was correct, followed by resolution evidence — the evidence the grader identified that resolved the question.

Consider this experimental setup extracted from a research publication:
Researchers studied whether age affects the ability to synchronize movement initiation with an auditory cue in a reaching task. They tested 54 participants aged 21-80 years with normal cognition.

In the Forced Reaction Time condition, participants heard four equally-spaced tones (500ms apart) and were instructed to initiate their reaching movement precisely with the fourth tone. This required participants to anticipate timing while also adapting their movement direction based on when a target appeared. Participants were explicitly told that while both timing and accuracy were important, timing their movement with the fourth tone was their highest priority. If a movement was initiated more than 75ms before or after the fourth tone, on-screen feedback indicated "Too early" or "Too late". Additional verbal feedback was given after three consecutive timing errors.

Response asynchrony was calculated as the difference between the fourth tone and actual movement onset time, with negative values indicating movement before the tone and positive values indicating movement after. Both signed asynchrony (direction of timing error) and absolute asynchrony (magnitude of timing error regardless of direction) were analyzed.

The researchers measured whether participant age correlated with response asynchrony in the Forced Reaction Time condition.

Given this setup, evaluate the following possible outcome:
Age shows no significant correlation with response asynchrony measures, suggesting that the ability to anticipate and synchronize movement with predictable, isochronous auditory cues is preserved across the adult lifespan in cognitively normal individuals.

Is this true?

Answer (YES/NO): YES